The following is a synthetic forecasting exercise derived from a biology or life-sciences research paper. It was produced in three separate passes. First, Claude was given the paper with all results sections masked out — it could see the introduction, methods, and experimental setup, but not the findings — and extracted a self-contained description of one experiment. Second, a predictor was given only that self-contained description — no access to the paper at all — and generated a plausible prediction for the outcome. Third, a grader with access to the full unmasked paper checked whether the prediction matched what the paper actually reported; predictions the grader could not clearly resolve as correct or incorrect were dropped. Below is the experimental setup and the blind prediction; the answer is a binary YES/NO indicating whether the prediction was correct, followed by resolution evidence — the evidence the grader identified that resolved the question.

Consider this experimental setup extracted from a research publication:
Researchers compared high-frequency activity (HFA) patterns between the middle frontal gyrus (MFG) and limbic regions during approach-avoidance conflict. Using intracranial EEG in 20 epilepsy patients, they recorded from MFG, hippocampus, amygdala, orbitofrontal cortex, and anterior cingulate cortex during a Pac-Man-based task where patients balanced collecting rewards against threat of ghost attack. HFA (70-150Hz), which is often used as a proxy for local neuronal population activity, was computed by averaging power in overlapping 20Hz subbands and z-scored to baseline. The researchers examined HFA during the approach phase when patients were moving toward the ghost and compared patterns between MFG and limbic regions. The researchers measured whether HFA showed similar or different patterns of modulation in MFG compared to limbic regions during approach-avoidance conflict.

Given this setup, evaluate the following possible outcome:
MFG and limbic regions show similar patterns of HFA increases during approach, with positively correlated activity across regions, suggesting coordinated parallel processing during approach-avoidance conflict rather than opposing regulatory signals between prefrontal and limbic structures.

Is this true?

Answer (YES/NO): NO